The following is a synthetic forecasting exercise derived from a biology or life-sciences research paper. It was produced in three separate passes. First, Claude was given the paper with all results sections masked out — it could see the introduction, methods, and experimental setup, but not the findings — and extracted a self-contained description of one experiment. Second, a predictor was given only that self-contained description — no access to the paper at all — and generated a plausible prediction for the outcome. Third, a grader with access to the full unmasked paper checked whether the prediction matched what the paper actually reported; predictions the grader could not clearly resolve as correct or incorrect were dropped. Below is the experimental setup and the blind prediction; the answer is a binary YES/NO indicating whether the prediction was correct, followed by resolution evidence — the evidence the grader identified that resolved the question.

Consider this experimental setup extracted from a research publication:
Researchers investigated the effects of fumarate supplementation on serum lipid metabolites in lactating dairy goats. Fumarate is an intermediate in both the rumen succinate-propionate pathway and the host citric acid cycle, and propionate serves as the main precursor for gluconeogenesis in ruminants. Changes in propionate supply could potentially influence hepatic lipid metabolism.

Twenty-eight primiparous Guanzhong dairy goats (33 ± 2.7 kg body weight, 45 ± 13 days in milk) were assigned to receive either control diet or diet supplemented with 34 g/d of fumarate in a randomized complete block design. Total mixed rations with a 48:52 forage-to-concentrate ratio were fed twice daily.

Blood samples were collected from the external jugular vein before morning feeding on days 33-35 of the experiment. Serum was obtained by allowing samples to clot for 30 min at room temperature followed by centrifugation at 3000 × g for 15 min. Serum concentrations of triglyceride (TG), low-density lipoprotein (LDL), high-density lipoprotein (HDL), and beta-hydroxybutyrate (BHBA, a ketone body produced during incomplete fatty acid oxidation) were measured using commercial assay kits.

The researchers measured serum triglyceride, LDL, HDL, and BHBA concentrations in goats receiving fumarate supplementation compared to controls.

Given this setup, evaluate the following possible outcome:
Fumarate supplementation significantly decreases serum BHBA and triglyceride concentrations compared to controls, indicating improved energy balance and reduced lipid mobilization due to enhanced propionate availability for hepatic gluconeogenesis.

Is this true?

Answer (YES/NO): NO